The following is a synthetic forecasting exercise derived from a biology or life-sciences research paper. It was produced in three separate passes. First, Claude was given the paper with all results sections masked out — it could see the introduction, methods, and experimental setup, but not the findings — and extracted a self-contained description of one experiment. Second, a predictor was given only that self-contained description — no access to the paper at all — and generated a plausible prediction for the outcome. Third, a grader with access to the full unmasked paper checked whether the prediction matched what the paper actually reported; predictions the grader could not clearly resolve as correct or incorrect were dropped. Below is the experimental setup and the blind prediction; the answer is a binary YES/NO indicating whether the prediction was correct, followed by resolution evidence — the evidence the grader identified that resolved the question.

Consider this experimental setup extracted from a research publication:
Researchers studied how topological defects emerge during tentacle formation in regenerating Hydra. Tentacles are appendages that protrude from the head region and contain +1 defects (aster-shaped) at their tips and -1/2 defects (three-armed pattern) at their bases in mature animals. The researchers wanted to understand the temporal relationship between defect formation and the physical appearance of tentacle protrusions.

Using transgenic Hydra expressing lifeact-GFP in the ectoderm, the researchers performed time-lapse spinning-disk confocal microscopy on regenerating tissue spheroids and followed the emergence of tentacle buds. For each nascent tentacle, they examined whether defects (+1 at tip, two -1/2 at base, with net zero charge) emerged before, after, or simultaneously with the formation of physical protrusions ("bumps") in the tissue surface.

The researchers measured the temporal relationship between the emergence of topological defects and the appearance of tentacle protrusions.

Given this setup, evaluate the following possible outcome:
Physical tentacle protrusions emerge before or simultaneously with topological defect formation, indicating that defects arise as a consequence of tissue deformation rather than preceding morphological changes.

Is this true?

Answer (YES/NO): YES